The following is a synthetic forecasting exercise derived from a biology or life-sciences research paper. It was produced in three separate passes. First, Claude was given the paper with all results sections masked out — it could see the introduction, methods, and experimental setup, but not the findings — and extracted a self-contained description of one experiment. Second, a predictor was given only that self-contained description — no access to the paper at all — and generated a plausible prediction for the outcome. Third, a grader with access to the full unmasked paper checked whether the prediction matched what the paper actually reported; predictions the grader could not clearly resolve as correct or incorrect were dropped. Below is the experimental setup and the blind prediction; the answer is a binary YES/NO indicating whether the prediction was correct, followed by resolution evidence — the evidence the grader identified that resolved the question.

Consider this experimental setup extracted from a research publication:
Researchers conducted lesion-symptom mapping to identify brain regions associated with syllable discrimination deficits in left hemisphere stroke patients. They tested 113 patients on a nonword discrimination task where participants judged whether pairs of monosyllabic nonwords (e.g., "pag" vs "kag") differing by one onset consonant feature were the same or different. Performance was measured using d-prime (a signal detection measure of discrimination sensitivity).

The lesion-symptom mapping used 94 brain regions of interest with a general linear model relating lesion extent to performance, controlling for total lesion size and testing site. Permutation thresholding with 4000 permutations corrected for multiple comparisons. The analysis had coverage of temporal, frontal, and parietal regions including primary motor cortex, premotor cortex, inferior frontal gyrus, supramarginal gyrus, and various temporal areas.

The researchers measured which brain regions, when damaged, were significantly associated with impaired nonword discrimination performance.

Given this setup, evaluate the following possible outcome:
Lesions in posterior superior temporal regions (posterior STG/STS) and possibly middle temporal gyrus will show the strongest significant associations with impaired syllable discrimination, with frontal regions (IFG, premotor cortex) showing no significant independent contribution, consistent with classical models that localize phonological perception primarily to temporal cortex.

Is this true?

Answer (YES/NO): NO